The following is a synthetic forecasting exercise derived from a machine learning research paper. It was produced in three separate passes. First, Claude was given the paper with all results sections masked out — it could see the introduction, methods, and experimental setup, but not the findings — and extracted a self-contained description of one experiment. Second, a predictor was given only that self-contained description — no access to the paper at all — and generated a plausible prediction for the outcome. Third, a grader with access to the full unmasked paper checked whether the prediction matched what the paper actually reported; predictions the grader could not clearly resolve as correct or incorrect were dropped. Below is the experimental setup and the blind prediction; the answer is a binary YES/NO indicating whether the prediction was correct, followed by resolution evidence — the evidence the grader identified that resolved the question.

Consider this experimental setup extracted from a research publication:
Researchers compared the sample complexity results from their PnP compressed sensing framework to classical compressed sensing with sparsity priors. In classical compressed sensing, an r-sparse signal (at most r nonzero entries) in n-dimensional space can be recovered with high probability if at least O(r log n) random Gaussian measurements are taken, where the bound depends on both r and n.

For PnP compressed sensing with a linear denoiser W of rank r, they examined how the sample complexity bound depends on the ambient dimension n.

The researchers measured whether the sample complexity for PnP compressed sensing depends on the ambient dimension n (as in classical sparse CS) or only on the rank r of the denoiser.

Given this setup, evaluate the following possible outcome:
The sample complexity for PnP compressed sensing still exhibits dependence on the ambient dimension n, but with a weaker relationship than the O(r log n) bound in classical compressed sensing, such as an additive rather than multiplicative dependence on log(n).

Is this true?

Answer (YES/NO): NO